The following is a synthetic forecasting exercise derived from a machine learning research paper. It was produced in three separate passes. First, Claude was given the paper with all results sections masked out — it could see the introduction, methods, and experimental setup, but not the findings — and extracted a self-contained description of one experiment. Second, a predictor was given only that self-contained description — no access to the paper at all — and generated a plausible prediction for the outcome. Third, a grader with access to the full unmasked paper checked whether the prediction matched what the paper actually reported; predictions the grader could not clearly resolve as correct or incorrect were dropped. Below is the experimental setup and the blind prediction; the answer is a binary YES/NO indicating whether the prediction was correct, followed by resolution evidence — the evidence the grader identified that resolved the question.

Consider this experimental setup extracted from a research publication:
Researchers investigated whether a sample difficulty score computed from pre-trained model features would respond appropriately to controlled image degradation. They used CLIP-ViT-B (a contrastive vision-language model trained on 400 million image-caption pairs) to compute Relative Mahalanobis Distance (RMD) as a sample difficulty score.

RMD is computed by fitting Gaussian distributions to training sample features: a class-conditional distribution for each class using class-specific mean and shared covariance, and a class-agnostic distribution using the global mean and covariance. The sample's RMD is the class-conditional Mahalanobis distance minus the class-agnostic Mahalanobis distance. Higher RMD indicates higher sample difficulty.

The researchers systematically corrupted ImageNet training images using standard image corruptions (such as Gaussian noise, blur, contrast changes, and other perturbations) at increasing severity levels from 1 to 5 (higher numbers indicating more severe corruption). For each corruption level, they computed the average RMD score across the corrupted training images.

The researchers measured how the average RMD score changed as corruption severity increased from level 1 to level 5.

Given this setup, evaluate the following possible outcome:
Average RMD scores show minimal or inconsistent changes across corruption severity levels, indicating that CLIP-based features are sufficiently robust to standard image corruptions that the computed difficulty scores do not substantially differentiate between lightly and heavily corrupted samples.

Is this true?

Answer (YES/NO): NO